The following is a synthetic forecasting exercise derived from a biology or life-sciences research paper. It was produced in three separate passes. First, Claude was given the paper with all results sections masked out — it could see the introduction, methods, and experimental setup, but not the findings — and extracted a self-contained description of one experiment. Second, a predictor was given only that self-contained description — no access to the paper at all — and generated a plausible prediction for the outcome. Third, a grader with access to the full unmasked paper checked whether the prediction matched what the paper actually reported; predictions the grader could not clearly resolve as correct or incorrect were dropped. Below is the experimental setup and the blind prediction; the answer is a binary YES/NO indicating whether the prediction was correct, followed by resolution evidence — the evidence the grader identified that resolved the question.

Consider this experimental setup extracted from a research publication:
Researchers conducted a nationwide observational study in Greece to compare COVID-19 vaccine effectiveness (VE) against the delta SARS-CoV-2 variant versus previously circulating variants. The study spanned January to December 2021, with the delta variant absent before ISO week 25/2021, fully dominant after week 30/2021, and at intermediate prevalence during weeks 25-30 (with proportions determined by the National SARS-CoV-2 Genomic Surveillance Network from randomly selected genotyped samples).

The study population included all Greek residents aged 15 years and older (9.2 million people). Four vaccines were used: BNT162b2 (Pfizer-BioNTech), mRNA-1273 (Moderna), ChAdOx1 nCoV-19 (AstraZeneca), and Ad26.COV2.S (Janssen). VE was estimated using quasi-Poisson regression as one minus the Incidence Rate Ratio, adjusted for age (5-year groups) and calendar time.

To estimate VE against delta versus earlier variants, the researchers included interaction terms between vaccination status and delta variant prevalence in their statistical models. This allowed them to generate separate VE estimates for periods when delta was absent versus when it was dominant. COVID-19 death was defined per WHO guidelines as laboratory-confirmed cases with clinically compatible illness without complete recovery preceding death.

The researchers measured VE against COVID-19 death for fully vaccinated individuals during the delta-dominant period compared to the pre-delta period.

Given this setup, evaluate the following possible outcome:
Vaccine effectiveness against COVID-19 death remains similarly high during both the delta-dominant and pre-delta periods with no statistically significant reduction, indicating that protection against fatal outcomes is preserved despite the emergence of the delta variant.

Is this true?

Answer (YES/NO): YES